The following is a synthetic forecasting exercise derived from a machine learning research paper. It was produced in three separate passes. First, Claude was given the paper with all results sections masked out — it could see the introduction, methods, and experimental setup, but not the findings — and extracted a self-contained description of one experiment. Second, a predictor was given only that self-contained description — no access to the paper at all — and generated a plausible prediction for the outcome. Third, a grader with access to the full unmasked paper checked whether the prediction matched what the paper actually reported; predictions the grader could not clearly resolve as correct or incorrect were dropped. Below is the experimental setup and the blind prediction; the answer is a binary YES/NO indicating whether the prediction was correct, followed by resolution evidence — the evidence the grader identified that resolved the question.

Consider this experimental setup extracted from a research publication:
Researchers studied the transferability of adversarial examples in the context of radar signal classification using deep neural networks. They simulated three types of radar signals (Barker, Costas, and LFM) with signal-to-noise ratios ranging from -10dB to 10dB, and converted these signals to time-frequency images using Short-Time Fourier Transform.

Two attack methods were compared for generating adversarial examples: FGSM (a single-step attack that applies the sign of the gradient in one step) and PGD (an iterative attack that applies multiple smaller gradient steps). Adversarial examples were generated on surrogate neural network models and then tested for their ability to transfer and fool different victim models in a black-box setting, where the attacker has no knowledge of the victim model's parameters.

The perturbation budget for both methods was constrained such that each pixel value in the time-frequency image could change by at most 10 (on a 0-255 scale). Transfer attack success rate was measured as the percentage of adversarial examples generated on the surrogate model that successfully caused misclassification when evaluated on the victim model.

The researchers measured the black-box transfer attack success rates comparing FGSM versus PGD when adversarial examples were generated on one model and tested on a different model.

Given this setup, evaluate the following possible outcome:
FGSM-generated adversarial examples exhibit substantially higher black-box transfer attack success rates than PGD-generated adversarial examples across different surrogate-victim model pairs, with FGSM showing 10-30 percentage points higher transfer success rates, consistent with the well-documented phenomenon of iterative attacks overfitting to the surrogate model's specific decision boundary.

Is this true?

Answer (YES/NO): NO